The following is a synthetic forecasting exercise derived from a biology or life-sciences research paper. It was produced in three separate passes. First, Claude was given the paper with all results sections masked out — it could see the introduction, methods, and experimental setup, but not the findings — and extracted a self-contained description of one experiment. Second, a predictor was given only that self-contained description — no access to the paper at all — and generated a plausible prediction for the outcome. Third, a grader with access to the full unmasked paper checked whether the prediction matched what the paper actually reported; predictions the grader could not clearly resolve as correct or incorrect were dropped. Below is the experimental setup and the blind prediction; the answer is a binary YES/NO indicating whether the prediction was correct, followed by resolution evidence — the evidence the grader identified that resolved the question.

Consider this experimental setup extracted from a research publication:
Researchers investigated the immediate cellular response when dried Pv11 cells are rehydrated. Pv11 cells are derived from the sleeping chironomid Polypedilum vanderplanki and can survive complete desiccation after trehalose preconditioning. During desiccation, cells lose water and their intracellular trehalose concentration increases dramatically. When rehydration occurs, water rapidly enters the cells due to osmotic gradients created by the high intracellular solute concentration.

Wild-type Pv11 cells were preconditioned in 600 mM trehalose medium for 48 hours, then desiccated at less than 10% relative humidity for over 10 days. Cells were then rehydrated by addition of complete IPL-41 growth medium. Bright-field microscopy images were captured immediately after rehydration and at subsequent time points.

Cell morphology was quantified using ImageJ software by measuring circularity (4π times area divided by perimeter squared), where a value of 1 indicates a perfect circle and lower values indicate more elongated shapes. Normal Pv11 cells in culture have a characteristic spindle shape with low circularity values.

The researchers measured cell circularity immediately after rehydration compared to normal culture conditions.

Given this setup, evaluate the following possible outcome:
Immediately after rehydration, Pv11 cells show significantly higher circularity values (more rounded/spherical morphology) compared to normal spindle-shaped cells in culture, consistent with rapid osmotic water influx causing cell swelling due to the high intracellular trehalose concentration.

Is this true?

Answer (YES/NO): YES